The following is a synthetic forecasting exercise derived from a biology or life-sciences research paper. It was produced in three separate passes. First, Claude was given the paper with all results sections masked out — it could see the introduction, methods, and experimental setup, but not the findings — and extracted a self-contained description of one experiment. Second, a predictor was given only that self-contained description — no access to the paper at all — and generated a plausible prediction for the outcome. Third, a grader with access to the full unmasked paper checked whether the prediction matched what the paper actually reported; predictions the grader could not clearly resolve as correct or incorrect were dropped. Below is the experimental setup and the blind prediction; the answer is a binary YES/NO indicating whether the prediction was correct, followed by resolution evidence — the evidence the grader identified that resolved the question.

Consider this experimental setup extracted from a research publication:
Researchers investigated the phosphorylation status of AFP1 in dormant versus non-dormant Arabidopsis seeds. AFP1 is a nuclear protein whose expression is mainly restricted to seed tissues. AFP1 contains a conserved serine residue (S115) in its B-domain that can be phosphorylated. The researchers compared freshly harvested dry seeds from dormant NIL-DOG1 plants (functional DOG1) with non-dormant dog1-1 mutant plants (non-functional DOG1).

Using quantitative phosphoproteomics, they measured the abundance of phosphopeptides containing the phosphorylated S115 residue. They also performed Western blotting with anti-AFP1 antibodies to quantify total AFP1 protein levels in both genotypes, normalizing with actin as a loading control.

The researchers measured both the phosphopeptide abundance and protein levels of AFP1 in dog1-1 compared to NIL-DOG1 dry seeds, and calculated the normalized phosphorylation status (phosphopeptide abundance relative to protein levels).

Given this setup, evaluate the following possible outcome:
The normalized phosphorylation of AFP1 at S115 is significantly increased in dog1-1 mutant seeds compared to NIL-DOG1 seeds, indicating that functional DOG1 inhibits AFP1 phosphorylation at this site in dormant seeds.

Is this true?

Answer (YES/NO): NO